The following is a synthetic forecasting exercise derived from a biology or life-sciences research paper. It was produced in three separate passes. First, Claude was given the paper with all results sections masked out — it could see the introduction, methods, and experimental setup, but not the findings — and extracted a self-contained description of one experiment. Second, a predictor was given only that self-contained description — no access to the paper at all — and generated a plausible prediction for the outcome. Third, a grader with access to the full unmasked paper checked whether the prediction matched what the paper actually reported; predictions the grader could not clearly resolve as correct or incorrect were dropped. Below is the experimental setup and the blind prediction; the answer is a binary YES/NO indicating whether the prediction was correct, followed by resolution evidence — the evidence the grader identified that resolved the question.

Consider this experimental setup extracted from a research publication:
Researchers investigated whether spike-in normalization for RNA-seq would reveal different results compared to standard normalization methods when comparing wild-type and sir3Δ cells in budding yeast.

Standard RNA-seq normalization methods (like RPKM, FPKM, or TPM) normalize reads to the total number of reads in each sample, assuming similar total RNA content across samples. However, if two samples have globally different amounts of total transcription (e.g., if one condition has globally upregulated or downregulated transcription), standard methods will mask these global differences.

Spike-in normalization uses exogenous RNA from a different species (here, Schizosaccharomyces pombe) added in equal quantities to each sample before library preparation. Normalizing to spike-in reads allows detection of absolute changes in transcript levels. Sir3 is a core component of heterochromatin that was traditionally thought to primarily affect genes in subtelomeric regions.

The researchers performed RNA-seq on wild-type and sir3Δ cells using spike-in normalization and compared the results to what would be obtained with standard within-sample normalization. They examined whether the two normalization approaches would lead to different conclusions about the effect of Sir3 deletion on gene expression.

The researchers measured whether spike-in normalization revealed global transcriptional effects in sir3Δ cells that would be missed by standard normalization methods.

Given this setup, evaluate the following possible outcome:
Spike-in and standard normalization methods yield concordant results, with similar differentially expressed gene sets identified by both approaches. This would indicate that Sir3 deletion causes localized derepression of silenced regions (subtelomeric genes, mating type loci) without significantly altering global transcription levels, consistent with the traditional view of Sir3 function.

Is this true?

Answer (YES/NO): NO